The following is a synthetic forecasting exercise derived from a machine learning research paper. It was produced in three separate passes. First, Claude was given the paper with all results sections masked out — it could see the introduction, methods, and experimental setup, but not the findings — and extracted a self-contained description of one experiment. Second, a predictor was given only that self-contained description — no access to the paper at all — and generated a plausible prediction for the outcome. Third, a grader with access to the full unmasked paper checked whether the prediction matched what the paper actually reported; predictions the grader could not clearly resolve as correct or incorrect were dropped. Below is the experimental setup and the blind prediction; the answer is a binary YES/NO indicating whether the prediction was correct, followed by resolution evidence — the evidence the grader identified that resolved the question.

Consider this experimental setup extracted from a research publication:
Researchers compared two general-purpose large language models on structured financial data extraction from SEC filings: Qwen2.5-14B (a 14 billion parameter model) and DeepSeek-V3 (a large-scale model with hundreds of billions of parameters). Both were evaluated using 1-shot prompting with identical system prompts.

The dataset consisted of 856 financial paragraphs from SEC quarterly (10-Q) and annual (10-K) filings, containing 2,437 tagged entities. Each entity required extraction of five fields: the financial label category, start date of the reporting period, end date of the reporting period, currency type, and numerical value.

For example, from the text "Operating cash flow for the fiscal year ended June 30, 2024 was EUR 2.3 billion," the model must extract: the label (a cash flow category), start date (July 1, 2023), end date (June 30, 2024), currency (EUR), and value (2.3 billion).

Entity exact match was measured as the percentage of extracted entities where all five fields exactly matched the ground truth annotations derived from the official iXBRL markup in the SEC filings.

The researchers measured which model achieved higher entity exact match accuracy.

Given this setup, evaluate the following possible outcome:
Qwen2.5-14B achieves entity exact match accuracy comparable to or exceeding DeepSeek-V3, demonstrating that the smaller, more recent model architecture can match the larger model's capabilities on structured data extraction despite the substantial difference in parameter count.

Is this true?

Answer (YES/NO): NO